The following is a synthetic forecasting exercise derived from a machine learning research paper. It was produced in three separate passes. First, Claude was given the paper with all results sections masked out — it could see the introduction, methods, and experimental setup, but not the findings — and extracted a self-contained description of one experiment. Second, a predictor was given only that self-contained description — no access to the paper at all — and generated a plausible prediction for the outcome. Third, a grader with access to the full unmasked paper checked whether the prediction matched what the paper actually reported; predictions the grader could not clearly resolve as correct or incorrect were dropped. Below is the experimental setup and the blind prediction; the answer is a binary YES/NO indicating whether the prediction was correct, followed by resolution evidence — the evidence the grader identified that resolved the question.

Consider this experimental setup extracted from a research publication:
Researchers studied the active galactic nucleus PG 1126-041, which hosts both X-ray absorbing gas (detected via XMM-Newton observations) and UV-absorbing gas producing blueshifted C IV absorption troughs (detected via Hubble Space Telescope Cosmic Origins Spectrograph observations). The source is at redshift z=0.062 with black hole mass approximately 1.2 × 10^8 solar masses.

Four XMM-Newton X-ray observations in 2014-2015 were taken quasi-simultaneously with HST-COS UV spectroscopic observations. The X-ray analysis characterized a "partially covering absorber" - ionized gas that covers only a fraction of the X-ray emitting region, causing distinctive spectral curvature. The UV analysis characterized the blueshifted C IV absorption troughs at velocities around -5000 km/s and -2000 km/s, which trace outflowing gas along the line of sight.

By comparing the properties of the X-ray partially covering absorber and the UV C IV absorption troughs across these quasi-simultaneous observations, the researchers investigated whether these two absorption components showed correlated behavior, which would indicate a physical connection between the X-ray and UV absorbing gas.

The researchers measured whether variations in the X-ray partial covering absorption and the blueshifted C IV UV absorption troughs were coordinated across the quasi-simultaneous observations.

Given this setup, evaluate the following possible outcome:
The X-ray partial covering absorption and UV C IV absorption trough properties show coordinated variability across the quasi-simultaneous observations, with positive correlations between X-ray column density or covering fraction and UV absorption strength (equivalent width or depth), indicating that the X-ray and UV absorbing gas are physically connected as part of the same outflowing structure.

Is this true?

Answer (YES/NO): YES